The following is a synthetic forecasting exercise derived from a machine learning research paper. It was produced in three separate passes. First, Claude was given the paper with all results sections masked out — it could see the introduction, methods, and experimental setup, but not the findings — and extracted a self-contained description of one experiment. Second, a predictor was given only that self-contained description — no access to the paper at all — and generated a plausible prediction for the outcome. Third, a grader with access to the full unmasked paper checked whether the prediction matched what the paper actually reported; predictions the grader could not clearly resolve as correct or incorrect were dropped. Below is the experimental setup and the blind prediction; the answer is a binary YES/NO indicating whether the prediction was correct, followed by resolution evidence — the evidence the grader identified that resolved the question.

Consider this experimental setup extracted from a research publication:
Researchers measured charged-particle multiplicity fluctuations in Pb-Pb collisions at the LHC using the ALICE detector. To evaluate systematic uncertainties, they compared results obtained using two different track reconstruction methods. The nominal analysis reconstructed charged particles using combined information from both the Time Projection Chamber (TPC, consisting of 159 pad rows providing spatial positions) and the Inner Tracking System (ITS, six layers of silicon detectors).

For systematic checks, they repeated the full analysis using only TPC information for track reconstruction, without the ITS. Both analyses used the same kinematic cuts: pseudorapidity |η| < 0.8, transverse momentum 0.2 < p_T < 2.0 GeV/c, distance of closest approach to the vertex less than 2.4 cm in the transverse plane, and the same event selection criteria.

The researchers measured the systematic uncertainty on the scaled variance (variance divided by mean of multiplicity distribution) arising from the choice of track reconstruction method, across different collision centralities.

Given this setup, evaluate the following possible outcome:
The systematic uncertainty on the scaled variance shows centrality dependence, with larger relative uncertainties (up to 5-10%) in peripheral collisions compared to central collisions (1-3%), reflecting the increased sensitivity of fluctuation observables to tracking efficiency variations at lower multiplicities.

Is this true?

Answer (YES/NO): NO